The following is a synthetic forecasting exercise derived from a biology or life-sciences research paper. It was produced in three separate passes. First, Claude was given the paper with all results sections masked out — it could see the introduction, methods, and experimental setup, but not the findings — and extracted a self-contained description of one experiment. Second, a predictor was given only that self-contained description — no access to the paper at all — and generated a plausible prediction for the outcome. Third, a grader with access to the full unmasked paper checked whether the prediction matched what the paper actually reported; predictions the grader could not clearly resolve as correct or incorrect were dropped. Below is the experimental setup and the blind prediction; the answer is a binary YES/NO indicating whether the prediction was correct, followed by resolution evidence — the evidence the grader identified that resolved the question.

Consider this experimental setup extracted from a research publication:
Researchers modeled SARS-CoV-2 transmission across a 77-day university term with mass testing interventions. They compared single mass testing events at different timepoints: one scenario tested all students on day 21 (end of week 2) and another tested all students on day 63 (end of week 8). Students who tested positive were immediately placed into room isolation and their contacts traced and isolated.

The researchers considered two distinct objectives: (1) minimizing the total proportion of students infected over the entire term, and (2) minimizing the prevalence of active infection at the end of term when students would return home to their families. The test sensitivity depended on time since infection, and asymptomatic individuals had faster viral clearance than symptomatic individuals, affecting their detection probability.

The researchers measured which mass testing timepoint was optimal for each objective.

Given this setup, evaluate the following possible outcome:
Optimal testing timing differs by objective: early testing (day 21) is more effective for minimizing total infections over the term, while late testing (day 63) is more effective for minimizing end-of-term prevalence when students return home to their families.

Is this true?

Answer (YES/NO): YES